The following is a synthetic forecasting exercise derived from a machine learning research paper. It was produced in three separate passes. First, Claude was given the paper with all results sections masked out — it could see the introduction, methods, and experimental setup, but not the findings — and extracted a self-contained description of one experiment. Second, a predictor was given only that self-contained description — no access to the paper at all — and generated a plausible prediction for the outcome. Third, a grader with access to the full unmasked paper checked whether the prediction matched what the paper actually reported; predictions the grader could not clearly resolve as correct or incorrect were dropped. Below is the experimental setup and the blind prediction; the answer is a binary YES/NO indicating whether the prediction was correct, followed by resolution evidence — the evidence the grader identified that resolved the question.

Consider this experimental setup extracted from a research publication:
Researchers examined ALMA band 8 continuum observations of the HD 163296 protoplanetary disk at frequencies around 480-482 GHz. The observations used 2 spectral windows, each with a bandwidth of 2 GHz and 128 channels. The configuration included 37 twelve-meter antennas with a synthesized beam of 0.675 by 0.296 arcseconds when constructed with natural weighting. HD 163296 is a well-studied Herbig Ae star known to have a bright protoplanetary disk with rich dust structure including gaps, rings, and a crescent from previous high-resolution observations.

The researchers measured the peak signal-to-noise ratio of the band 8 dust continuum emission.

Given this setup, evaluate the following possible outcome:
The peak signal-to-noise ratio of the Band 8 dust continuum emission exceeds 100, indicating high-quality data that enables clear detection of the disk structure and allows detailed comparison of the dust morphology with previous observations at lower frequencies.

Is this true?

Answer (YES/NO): YES